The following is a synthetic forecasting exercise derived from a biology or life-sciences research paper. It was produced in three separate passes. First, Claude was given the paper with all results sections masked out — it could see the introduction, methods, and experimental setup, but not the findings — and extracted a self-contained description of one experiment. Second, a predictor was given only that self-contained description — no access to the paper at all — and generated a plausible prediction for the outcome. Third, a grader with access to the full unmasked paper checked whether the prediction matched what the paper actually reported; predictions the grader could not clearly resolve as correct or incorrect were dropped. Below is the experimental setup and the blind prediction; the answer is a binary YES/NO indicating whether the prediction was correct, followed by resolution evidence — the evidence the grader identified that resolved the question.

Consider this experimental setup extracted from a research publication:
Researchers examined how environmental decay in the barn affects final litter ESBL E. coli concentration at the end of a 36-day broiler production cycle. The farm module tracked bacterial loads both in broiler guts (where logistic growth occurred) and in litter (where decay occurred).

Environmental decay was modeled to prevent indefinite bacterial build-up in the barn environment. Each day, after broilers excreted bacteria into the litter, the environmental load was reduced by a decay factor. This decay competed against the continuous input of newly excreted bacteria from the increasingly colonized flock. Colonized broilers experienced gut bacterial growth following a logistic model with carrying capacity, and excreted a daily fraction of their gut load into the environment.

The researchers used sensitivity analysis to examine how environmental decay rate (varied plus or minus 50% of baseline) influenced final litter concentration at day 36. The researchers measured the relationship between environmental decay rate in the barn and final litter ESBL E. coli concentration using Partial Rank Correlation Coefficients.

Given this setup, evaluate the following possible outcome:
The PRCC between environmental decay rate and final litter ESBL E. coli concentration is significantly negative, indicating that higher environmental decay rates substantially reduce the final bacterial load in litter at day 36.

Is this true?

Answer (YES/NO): YES